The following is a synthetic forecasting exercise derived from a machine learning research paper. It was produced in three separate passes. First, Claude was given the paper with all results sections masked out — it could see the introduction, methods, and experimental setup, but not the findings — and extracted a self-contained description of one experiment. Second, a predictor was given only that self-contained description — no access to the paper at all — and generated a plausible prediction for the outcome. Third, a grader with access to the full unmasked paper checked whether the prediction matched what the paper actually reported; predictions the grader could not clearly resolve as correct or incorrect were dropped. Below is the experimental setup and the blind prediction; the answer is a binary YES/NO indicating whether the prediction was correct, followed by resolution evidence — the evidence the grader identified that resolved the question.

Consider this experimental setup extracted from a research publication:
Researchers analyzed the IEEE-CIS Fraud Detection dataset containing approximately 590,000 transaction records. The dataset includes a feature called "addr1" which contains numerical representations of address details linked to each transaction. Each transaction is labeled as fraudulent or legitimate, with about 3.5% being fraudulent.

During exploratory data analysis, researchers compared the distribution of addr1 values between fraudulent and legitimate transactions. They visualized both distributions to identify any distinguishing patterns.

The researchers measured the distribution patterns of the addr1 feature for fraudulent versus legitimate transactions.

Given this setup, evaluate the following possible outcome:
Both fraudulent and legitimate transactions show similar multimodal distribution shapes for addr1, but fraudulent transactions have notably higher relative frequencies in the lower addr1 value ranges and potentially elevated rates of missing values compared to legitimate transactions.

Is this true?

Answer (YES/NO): NO